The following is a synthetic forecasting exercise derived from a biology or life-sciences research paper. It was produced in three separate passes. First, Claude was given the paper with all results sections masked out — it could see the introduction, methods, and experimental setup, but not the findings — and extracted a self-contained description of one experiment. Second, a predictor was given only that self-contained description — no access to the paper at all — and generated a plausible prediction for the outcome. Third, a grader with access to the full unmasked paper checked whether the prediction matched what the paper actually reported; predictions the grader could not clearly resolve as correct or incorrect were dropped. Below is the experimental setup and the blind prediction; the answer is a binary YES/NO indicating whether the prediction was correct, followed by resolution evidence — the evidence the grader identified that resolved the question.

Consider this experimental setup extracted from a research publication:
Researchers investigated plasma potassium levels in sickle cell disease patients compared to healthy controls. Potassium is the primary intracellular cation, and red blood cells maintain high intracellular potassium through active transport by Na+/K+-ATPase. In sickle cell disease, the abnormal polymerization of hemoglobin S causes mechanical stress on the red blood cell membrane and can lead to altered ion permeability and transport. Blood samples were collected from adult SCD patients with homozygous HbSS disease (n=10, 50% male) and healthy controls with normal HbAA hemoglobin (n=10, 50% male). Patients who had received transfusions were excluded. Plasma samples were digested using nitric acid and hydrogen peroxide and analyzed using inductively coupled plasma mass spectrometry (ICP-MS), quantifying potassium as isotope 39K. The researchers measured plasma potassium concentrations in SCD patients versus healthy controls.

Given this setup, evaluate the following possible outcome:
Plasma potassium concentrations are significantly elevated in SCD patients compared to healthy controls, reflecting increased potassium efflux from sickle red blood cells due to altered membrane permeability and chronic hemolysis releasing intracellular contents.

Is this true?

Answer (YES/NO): YES